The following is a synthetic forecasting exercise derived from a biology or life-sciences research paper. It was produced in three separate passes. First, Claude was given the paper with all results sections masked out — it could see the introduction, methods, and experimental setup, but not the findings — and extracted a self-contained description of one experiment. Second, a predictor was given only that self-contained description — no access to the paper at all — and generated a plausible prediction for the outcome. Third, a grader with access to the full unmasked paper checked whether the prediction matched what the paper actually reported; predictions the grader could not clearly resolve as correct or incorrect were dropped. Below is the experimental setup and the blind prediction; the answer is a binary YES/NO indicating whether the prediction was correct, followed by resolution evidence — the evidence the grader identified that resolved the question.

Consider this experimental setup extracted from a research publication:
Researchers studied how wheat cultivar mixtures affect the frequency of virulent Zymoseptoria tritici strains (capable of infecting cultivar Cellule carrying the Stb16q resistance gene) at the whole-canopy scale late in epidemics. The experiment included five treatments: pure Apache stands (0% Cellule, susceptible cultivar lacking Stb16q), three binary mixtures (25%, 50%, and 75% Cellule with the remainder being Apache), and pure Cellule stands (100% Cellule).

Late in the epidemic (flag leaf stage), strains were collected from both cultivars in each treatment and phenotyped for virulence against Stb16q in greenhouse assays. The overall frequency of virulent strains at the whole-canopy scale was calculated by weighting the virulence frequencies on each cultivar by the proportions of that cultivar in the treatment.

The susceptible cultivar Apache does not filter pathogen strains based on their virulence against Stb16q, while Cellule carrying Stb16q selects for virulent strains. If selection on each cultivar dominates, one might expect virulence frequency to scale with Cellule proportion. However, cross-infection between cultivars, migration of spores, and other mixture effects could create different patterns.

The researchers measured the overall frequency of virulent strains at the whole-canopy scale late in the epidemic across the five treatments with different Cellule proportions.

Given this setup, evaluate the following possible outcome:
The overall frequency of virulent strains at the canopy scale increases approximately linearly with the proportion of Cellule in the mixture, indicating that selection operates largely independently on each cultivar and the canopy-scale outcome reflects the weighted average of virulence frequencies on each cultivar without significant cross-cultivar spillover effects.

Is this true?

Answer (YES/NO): NO